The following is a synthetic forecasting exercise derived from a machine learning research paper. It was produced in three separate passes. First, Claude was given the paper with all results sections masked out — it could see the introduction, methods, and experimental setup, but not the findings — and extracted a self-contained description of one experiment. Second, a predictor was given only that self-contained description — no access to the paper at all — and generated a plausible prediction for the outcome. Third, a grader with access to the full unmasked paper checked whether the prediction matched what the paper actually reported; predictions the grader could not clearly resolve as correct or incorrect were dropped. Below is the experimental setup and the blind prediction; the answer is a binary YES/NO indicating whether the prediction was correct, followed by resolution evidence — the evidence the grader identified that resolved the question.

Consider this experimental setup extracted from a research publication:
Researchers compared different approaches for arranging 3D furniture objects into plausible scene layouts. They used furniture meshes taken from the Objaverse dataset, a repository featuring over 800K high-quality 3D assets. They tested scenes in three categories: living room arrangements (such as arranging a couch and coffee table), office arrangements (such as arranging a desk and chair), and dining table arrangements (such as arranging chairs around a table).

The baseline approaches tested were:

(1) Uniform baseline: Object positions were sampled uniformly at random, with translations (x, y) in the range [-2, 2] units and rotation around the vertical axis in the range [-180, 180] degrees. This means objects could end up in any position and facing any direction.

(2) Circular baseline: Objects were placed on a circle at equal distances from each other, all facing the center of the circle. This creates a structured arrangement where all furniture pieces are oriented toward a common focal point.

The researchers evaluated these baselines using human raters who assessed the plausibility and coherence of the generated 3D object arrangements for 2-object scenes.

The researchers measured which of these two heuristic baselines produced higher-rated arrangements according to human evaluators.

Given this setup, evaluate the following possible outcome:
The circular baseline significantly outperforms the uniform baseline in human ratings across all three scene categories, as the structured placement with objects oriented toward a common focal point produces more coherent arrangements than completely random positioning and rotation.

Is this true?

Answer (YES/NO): NO